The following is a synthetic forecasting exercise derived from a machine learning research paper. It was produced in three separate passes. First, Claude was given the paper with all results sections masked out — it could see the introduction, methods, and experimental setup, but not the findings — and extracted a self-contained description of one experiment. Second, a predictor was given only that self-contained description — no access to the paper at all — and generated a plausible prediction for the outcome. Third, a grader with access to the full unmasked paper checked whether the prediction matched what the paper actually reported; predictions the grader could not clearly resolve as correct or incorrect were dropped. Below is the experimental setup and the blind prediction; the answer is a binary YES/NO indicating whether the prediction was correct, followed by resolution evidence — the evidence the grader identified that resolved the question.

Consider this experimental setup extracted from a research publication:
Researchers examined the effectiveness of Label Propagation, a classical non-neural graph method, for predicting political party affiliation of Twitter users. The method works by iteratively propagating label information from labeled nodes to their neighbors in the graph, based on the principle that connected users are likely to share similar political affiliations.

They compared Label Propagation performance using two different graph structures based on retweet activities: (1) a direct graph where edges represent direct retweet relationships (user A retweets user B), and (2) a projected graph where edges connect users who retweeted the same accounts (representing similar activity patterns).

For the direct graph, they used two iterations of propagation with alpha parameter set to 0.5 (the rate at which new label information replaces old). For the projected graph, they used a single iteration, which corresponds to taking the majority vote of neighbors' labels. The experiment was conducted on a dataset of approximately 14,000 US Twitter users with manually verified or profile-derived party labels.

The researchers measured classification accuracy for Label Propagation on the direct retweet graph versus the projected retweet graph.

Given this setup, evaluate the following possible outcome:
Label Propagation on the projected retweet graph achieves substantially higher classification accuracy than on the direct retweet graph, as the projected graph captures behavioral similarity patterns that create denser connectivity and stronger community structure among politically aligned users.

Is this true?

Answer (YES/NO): NO